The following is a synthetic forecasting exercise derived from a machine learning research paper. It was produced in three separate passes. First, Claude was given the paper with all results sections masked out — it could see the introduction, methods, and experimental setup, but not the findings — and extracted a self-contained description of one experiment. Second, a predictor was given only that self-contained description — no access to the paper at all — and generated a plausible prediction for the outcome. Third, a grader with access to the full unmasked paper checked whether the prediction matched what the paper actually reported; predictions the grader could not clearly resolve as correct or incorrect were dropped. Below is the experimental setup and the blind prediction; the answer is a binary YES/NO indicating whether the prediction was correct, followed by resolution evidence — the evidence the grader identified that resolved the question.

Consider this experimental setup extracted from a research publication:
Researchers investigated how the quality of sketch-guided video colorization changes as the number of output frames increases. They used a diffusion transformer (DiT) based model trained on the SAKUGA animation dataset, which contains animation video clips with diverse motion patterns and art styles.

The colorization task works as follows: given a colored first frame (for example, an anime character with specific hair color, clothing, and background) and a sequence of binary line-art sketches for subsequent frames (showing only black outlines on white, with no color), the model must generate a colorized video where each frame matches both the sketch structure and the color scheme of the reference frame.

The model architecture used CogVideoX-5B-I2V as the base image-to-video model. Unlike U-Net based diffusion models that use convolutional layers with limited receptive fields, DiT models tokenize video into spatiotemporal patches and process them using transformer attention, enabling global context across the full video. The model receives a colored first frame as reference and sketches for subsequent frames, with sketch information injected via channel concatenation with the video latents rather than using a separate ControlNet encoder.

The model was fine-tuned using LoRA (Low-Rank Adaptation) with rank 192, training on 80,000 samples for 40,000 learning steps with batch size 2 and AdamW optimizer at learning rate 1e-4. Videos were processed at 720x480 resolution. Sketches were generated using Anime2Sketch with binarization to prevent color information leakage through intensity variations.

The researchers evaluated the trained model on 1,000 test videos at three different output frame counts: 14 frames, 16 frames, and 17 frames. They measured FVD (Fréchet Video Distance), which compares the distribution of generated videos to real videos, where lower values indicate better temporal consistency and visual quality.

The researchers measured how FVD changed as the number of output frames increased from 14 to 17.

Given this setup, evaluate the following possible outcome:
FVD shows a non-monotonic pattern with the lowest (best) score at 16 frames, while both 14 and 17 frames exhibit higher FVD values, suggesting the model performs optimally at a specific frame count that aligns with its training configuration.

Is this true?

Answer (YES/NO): NO